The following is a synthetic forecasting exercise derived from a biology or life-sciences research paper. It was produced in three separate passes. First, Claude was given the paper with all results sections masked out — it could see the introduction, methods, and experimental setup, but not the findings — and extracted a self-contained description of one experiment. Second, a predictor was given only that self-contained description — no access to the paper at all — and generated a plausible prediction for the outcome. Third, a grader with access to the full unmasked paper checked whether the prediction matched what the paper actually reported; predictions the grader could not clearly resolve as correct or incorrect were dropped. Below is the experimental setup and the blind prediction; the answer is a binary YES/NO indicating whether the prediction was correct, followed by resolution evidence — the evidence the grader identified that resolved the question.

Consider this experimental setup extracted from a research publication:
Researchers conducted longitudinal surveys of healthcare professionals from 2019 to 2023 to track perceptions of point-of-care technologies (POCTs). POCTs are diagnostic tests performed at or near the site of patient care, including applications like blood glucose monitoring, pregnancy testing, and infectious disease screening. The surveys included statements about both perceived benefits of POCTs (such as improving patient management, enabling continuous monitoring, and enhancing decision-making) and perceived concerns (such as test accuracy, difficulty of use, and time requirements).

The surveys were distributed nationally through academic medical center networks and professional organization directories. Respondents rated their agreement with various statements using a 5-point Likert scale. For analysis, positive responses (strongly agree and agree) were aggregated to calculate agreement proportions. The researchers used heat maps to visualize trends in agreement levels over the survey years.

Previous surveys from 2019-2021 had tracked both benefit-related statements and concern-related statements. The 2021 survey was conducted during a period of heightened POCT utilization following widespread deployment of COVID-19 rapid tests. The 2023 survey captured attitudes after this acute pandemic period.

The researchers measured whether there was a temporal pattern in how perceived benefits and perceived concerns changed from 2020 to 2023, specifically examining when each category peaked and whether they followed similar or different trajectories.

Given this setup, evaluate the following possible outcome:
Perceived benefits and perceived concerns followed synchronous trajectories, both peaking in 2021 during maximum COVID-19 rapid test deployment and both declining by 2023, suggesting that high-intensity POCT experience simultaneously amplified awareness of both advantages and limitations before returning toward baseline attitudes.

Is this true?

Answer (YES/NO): NO